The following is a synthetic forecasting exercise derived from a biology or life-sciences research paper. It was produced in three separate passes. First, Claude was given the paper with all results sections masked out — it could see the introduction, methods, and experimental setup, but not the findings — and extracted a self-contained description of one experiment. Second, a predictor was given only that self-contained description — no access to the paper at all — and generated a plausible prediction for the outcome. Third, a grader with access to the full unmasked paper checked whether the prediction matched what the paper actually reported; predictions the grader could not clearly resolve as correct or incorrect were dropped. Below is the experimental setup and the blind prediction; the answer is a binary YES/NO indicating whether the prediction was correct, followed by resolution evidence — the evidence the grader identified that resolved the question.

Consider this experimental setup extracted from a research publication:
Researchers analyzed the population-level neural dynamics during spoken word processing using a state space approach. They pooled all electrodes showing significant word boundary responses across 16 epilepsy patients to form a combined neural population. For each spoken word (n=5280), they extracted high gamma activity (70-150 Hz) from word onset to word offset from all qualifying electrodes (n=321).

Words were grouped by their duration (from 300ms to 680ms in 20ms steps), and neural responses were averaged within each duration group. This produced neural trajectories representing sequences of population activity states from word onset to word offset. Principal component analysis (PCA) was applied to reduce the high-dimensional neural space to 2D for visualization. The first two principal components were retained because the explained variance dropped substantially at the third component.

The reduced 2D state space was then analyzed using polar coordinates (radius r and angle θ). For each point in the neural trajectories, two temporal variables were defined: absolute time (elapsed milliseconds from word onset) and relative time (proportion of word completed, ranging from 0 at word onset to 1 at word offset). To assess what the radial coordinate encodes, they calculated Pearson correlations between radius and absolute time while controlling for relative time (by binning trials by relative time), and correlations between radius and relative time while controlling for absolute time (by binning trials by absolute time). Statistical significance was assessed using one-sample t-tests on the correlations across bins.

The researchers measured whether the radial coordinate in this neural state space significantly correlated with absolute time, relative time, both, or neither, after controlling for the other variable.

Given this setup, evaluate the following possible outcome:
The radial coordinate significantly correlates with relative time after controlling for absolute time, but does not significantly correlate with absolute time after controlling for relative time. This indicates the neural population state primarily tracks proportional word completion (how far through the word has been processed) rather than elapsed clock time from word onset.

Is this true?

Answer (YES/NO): NO